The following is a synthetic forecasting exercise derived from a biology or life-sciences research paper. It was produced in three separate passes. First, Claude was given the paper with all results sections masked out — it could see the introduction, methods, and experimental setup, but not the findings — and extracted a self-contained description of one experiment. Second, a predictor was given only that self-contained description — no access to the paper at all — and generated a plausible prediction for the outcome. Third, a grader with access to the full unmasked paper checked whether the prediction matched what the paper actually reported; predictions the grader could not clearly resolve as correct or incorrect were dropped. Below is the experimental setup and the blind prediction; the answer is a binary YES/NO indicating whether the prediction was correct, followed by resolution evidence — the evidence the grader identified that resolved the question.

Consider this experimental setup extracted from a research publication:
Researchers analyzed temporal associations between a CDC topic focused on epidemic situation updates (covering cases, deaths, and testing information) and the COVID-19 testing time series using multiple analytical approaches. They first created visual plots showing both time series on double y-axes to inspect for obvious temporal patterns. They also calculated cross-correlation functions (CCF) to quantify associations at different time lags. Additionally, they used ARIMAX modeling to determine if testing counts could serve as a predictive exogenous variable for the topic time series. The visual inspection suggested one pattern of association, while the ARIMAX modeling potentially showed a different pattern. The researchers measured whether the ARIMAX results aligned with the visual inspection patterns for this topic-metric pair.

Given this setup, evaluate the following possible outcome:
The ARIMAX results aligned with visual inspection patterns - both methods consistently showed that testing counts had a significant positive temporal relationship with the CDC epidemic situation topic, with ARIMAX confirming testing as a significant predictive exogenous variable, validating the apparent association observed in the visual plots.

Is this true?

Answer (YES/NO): NO